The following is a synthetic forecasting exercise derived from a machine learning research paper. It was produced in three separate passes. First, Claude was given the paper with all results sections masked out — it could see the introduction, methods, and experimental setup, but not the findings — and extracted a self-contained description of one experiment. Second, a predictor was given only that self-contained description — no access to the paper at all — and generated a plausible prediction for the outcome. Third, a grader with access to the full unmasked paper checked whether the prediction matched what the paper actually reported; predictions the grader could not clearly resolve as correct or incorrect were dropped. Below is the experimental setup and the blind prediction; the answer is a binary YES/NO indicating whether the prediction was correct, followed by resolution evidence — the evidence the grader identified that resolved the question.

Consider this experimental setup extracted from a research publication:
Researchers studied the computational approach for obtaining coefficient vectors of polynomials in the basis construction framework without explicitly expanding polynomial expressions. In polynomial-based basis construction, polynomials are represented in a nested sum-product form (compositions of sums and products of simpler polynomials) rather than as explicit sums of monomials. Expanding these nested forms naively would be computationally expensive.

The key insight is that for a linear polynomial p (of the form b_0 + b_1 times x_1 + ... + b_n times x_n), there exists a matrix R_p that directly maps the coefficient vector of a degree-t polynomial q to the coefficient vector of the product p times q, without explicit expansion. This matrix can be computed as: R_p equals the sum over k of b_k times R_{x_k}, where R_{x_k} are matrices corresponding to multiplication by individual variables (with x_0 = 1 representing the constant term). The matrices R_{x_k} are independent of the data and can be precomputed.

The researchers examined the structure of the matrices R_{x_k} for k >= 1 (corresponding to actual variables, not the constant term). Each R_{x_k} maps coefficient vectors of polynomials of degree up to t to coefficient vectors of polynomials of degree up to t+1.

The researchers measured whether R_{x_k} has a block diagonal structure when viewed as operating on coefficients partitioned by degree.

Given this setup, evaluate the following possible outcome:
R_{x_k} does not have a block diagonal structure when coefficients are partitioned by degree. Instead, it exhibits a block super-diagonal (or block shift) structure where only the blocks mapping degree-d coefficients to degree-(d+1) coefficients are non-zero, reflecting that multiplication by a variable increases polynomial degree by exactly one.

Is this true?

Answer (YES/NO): NO